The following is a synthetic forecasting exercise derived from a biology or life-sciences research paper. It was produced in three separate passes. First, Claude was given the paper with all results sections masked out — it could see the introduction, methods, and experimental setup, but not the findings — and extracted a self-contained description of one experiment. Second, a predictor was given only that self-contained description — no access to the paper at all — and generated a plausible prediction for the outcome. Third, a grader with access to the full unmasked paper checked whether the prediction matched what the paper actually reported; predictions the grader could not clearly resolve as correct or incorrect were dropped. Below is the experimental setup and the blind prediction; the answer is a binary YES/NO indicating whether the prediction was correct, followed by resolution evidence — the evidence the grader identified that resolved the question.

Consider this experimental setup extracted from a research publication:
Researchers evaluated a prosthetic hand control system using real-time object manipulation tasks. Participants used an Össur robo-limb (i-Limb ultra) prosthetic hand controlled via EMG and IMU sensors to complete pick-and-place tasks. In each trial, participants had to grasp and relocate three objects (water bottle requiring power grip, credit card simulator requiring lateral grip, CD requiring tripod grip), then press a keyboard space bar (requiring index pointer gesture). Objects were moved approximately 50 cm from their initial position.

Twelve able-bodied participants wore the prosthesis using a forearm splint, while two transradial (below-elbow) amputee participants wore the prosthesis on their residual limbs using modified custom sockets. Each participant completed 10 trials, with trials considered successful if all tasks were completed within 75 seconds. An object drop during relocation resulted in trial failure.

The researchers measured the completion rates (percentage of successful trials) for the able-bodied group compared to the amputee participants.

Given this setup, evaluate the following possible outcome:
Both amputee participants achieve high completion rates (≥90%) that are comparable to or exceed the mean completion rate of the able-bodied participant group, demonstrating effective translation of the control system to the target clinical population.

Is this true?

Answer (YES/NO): NO